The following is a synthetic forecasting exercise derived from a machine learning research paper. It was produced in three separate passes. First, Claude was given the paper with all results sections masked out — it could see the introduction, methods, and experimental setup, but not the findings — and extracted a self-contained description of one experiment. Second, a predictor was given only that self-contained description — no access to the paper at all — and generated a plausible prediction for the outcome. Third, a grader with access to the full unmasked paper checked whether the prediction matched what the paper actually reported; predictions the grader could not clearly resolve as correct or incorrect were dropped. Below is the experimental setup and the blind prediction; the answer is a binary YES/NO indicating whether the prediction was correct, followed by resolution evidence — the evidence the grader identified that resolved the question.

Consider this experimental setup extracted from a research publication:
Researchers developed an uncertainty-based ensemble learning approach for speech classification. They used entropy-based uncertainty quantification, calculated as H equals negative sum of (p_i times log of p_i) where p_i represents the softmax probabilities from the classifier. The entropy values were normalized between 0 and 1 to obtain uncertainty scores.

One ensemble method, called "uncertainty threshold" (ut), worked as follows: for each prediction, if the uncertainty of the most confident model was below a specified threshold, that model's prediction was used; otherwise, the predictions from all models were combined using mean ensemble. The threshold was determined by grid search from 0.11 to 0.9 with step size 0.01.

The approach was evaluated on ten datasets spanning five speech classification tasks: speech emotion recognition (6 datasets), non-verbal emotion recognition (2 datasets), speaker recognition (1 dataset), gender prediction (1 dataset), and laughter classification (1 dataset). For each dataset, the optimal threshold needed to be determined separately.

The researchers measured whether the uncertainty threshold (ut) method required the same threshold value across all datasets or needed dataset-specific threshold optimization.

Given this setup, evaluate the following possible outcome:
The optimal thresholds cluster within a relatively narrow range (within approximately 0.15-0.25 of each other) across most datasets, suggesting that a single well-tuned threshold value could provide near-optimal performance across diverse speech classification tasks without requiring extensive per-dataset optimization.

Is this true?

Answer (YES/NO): NO